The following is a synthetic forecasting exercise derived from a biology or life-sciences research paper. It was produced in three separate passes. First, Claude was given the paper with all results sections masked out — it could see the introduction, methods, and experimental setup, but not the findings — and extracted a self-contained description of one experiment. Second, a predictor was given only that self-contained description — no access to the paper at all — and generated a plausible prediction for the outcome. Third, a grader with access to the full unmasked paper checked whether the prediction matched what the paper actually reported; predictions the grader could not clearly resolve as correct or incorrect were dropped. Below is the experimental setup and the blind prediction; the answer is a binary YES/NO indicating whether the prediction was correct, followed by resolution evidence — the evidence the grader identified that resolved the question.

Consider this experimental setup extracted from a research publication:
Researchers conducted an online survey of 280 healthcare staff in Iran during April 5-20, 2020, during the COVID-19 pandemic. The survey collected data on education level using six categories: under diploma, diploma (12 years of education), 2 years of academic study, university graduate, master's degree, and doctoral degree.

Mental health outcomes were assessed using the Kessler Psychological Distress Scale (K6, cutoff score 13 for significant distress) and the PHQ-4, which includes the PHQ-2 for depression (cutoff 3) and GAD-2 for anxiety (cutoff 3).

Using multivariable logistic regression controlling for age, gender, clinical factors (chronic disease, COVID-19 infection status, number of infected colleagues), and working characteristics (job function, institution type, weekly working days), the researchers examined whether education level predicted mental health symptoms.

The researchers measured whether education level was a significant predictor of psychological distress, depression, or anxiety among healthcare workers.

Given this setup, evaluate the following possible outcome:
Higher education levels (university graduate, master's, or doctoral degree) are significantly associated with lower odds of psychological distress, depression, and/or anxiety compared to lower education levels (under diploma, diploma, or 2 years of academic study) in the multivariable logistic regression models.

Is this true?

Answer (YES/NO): NO